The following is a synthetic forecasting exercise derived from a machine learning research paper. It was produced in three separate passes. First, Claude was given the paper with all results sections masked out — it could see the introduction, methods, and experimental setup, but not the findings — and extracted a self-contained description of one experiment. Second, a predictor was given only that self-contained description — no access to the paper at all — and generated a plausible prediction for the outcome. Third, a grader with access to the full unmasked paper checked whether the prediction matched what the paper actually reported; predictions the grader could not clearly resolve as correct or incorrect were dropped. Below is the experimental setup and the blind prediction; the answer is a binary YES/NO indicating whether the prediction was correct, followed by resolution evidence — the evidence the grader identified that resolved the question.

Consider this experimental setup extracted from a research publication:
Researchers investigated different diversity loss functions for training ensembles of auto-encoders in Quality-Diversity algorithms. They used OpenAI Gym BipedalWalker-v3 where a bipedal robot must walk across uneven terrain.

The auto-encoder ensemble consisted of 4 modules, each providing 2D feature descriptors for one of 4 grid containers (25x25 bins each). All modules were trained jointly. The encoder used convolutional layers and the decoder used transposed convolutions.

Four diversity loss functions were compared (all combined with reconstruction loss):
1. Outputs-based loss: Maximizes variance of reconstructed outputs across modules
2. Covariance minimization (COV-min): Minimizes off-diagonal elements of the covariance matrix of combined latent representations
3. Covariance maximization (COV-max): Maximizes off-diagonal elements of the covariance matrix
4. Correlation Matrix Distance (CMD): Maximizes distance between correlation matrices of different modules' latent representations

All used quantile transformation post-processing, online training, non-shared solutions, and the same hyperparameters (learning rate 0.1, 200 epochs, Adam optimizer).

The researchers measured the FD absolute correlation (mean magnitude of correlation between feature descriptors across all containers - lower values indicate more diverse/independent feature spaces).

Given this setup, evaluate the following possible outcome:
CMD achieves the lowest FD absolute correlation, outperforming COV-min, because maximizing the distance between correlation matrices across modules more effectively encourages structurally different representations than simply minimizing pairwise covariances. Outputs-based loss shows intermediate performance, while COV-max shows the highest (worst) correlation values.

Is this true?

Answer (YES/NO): NO